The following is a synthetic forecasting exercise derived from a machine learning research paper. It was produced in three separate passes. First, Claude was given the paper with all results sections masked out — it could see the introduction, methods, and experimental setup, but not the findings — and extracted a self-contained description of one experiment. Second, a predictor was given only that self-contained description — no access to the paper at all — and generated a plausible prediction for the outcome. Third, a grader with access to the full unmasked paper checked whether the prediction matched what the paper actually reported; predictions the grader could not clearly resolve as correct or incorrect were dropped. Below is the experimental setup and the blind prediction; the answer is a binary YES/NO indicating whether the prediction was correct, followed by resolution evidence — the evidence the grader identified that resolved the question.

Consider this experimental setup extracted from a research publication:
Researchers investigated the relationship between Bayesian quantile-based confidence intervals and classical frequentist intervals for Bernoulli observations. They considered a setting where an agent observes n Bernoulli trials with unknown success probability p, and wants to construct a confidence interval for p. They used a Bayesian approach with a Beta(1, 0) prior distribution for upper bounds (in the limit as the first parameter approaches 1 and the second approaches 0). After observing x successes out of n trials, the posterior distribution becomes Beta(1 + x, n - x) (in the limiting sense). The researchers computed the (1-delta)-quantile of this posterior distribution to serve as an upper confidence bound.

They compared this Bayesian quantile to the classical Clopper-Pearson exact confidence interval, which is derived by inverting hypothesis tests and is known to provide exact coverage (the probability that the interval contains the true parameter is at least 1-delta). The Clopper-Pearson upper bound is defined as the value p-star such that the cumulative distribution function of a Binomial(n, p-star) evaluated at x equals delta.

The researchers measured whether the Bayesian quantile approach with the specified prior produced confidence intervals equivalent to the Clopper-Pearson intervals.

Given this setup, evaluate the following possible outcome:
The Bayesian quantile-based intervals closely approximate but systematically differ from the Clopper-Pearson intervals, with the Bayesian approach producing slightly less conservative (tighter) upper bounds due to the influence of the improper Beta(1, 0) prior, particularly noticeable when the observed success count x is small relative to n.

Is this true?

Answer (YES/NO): NO